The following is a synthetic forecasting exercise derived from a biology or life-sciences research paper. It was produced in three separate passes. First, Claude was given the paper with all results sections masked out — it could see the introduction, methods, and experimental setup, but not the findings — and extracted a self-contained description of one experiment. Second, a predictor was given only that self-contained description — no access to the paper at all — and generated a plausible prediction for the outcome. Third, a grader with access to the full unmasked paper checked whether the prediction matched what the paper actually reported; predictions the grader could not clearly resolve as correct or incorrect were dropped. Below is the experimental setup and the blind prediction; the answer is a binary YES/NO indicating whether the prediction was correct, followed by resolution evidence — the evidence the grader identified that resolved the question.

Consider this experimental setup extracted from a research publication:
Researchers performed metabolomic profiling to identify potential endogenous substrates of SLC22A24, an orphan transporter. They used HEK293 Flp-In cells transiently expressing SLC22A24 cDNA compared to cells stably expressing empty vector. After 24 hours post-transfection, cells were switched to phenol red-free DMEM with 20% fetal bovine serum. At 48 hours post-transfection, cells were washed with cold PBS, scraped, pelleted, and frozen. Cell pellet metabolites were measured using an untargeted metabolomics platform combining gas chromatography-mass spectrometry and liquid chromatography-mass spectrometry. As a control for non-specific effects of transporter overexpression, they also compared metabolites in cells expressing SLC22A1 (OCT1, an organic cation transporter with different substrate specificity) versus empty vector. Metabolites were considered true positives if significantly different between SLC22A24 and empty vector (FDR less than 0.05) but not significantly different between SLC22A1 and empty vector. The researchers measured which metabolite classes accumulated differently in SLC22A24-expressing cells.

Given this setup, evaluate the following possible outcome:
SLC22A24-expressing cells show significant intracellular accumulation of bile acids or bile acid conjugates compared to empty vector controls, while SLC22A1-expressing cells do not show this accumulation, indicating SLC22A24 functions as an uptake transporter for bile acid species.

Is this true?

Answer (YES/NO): YES